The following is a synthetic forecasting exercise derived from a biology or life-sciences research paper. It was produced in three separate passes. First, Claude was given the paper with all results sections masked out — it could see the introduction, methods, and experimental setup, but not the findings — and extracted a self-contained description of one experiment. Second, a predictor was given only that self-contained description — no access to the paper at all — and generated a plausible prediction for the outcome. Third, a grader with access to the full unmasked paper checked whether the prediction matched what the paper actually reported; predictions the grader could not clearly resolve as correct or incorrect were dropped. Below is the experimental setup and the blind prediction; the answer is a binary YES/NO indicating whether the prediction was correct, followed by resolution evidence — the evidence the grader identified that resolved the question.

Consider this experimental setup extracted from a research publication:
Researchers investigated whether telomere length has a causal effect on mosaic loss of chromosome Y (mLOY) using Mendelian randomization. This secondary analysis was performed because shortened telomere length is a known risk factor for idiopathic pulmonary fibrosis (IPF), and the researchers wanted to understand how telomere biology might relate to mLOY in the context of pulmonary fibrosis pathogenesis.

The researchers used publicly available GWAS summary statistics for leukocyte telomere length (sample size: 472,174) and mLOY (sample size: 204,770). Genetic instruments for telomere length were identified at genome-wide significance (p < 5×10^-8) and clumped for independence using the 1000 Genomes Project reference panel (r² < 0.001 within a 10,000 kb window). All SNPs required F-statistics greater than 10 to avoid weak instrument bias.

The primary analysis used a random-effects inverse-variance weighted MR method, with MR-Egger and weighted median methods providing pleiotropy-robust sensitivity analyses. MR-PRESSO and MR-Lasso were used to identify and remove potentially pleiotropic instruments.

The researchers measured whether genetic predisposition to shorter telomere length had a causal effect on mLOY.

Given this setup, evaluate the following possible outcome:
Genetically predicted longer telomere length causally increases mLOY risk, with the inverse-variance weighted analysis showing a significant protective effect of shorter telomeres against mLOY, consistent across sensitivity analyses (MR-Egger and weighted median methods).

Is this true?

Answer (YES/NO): NO